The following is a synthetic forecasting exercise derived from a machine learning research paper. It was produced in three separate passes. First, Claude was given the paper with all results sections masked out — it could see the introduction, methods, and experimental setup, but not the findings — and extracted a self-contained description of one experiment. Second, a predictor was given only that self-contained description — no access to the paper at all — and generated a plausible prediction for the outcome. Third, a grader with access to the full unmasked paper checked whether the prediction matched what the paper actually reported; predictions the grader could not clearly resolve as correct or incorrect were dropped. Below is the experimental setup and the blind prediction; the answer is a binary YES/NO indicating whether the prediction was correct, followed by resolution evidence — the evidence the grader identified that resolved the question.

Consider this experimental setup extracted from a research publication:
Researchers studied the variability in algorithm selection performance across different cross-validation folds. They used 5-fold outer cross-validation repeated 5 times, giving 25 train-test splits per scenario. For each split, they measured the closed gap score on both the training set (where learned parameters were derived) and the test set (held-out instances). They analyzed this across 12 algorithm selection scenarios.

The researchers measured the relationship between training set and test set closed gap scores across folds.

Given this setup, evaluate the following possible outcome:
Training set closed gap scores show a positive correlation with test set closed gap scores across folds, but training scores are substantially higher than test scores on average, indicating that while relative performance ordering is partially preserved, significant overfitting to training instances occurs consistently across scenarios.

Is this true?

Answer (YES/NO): NO